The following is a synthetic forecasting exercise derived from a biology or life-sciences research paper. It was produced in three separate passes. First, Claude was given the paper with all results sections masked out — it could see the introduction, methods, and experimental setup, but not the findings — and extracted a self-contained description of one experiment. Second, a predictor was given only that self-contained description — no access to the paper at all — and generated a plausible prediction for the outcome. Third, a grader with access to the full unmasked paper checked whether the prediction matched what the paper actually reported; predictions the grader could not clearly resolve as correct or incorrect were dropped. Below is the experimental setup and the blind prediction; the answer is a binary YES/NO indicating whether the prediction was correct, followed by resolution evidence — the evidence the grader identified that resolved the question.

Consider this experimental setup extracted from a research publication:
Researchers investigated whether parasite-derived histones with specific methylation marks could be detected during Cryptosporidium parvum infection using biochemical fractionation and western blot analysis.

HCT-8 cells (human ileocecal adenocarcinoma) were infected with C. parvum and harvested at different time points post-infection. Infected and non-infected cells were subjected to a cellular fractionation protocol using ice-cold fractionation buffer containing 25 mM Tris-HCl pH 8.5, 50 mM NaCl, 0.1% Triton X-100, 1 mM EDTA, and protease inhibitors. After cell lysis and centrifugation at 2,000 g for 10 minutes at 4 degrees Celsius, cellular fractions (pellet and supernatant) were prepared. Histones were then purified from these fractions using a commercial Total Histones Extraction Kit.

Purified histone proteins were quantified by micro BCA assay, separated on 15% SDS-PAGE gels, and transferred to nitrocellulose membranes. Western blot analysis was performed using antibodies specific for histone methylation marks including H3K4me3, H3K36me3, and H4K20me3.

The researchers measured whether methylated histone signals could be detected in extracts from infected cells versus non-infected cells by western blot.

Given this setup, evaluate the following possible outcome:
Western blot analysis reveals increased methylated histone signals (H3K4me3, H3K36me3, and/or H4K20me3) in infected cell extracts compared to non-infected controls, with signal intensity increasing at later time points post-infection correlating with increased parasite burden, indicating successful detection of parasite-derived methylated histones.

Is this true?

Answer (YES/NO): NO